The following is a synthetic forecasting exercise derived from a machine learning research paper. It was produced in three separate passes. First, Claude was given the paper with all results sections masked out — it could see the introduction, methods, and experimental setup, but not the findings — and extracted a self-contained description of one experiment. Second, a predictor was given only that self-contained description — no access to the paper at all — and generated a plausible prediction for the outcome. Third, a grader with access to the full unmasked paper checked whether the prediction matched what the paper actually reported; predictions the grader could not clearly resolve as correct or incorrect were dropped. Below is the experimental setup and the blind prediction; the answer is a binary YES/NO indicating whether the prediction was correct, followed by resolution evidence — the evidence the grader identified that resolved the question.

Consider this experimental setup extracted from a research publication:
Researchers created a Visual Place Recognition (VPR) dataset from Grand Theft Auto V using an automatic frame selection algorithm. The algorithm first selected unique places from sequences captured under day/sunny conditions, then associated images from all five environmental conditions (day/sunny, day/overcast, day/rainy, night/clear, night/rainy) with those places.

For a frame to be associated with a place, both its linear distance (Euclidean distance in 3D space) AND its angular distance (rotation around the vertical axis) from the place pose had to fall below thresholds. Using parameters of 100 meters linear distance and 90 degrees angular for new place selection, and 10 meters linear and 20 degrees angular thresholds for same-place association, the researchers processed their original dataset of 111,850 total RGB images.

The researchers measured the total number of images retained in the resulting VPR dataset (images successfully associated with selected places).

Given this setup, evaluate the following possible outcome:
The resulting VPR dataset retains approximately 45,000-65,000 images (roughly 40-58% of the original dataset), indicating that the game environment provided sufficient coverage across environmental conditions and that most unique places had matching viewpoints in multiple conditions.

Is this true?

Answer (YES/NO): NO